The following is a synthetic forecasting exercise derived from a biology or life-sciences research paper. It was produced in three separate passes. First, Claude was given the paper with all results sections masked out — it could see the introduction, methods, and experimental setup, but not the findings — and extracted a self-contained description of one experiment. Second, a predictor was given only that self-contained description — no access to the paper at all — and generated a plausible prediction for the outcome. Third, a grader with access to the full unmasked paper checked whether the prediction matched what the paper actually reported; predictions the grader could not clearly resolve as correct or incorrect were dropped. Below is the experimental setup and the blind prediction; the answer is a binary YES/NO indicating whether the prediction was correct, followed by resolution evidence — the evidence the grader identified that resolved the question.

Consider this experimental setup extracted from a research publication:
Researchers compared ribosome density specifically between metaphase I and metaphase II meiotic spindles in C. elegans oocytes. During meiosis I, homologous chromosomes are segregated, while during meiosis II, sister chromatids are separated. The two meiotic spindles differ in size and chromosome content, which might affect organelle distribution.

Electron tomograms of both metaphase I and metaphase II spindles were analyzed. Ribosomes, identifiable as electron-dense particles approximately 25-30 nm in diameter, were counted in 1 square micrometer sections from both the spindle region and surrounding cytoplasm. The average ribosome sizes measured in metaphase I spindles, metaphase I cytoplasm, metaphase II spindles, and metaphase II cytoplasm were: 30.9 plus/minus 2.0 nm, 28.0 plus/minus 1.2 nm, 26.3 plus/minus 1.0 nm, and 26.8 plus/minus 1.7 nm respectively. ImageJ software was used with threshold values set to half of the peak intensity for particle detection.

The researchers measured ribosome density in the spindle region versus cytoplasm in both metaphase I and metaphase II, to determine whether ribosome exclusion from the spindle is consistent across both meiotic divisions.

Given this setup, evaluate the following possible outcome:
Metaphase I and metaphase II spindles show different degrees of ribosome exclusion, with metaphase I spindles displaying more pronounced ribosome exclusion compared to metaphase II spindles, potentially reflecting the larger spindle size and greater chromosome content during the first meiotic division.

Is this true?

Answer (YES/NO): NO